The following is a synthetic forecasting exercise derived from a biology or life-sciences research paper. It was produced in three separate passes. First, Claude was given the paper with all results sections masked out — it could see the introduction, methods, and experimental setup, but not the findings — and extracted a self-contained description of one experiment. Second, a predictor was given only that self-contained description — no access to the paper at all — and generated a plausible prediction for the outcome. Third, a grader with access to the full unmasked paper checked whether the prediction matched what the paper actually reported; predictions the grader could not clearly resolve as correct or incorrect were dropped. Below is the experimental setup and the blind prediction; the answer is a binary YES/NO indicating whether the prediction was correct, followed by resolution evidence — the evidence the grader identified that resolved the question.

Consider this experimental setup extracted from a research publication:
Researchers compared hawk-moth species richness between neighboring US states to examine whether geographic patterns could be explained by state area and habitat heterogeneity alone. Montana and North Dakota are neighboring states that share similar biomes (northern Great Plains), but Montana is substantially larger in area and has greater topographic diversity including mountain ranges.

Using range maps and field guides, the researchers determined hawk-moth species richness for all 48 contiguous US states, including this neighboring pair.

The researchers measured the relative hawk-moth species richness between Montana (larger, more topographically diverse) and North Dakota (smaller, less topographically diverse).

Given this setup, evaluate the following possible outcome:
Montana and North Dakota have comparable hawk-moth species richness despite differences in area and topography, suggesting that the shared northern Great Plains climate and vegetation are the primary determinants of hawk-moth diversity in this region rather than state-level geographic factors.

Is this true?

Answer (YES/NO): NO